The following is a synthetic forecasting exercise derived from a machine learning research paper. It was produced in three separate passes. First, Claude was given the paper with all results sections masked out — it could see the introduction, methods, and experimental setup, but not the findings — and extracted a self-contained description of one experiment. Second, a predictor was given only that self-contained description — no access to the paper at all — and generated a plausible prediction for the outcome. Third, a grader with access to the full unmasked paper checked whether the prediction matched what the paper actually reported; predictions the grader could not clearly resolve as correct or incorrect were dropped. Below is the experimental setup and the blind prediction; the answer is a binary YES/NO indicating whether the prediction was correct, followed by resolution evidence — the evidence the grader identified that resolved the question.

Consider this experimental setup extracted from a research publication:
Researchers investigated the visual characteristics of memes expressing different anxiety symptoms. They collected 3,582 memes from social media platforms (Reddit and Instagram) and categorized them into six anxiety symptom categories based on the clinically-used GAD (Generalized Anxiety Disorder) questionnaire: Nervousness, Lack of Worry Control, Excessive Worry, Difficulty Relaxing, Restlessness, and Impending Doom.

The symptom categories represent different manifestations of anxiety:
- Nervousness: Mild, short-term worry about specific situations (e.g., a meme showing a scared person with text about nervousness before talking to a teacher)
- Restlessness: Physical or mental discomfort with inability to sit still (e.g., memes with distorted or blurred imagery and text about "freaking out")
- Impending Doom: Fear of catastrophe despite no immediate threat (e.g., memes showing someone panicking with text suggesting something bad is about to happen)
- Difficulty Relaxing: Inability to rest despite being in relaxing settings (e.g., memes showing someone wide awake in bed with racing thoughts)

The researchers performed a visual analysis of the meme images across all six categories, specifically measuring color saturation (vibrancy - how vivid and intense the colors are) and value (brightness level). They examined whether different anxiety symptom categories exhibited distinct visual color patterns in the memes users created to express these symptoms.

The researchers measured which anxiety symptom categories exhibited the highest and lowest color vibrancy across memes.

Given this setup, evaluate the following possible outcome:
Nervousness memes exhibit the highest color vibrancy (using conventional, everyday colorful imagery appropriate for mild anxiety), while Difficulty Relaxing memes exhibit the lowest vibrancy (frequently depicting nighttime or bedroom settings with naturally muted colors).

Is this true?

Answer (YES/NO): NO